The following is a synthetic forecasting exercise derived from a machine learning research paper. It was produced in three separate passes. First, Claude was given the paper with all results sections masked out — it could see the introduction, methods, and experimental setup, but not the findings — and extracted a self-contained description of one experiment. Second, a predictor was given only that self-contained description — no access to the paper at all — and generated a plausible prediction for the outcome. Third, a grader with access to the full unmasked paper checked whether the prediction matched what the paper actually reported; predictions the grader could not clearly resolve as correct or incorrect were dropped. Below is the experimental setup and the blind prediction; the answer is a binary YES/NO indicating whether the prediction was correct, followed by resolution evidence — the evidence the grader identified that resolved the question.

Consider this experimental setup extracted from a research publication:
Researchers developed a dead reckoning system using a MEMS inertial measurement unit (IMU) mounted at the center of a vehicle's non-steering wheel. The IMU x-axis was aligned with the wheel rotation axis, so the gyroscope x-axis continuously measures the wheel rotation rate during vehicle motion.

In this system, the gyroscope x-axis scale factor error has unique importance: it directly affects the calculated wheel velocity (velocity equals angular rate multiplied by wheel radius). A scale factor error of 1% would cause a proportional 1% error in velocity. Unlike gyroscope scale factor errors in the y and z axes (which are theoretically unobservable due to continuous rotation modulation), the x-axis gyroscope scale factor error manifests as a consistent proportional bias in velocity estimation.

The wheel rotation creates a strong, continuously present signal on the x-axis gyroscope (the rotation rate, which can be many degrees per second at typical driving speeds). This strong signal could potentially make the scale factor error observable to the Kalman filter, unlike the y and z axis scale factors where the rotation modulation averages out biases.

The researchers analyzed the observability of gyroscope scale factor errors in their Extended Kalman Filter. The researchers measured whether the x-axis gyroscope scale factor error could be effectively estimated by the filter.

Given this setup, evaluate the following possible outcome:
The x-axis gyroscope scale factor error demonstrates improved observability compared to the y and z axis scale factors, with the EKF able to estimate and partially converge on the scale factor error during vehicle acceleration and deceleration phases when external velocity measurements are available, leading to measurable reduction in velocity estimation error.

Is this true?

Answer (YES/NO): NO